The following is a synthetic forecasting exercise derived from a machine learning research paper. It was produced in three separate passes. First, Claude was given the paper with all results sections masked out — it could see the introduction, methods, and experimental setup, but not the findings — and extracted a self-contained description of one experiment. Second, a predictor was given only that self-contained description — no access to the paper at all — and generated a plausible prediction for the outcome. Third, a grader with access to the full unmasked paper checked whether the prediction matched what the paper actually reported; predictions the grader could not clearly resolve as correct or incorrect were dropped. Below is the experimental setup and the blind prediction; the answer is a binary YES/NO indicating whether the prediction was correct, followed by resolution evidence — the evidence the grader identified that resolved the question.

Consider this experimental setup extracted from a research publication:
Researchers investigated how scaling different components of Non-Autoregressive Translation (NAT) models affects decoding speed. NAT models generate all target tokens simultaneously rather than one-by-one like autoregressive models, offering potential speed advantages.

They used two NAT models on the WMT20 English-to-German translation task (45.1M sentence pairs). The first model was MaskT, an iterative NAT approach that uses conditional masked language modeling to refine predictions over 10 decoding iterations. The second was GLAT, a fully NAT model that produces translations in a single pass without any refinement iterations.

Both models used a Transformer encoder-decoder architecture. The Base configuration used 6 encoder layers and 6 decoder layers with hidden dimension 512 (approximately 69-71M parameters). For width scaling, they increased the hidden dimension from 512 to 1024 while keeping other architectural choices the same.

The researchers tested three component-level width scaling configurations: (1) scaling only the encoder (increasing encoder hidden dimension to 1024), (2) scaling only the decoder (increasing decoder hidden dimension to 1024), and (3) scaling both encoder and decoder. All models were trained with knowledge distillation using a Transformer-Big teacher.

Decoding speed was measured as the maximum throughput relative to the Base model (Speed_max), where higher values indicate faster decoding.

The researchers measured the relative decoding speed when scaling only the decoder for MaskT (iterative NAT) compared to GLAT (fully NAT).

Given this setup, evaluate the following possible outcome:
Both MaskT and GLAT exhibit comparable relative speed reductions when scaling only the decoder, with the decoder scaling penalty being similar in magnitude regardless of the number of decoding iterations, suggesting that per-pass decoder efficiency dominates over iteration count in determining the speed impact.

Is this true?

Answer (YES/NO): NO